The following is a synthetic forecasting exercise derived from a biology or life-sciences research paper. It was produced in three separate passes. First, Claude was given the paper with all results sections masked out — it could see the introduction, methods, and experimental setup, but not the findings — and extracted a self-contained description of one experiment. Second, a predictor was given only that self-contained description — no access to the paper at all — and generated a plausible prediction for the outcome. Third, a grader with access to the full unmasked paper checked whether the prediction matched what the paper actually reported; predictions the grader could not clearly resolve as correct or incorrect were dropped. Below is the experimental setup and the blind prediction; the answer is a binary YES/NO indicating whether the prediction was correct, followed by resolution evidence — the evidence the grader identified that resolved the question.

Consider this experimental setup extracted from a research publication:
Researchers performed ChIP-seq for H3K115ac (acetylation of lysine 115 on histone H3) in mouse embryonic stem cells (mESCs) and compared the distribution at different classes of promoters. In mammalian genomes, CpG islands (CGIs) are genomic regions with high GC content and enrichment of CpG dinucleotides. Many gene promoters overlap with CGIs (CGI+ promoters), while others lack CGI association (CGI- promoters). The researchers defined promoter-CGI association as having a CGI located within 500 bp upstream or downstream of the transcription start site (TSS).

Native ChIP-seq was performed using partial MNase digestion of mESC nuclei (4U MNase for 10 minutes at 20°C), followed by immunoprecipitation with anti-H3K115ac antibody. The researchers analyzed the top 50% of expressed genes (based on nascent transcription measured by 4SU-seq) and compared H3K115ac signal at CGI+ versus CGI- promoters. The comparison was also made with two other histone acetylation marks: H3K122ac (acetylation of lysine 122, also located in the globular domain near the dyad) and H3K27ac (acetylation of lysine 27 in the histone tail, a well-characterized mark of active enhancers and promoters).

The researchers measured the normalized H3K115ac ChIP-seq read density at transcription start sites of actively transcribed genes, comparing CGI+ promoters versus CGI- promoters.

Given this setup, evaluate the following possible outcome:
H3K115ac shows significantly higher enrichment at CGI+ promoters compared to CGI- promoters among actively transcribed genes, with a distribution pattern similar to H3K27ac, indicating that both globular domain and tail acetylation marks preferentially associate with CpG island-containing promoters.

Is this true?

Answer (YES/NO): NO